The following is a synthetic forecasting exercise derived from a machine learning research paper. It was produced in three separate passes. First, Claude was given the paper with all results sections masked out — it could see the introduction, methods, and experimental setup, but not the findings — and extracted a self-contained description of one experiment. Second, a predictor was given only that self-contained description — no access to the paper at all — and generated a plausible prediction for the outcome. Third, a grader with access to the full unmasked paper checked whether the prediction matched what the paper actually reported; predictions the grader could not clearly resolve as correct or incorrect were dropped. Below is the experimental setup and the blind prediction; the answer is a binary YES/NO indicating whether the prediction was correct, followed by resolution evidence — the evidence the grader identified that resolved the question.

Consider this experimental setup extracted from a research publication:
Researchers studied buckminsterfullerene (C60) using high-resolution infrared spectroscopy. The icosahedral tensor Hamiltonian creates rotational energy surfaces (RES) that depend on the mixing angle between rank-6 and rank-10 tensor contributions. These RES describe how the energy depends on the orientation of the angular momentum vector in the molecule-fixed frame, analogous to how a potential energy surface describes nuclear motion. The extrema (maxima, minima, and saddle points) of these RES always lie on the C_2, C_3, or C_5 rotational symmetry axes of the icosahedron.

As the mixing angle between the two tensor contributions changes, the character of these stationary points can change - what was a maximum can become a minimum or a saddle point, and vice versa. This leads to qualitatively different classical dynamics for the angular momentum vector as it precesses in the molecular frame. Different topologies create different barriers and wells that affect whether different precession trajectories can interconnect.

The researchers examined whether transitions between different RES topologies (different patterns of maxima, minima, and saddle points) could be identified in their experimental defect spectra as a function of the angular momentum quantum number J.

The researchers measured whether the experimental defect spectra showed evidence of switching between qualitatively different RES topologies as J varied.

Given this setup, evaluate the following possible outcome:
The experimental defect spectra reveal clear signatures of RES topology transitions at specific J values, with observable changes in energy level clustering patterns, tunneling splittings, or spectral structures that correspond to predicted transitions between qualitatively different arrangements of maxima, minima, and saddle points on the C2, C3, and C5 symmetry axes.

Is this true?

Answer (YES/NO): YES